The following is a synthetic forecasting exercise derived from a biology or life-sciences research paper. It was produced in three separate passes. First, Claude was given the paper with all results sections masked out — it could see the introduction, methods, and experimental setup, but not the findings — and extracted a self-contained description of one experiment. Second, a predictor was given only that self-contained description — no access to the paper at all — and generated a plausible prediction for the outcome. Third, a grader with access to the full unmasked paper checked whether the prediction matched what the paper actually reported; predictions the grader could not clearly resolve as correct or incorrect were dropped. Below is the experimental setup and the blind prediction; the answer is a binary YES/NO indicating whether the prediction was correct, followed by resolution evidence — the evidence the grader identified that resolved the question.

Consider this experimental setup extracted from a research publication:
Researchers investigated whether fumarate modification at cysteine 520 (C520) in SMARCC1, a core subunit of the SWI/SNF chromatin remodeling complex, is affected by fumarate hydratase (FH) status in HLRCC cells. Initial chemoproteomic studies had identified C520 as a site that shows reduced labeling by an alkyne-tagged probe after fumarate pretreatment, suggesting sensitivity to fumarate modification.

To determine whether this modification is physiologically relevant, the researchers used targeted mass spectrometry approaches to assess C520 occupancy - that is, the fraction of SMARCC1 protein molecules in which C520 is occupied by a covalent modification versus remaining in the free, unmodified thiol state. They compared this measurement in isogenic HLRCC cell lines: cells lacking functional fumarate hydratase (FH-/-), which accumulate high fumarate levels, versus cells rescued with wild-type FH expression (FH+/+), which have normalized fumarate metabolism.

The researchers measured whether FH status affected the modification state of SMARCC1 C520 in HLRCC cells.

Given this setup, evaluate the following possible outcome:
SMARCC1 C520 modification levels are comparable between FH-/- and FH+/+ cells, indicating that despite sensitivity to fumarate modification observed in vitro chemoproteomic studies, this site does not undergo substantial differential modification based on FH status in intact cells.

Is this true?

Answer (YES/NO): NO